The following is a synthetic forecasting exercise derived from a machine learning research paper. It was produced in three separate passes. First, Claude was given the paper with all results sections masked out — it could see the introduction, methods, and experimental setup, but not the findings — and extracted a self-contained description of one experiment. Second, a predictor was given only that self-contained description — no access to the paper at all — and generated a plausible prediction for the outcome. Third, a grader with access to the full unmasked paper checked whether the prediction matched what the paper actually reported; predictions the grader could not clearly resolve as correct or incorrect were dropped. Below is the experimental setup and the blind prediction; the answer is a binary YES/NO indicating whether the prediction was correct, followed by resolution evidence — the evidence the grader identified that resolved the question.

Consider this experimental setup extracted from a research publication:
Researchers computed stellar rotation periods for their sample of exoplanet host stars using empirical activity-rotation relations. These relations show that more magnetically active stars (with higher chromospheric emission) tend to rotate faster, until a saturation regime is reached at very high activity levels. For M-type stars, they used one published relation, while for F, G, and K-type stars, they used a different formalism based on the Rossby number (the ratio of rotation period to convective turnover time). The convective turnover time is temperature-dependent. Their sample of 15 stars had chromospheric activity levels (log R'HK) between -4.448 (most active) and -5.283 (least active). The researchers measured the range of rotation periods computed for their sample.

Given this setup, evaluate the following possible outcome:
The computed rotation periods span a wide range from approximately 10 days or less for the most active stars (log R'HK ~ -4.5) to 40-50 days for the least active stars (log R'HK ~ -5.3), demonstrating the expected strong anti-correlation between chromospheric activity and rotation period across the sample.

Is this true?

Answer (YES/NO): NO